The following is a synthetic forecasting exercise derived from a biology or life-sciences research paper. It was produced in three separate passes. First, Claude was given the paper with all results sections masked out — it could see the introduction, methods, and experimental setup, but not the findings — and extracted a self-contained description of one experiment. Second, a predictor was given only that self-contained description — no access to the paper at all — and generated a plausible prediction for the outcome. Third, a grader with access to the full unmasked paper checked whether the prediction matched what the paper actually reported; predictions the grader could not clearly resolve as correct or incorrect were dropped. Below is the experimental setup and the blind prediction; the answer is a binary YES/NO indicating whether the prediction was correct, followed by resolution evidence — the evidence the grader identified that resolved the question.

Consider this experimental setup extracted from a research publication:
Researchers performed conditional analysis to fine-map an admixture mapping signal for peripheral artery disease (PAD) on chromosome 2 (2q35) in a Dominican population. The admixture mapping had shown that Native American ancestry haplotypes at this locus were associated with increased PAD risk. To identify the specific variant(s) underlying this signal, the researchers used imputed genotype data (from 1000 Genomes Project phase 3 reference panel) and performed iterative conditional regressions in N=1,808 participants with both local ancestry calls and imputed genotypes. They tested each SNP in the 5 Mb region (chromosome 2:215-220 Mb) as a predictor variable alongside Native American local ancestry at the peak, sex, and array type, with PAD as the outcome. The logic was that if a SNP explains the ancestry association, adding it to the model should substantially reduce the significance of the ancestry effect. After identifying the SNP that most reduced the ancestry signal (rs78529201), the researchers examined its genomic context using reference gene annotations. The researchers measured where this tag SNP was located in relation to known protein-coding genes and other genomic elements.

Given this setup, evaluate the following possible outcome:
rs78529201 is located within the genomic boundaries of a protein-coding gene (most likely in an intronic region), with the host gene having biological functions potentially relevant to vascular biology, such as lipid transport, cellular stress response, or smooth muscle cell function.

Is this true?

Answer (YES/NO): NO